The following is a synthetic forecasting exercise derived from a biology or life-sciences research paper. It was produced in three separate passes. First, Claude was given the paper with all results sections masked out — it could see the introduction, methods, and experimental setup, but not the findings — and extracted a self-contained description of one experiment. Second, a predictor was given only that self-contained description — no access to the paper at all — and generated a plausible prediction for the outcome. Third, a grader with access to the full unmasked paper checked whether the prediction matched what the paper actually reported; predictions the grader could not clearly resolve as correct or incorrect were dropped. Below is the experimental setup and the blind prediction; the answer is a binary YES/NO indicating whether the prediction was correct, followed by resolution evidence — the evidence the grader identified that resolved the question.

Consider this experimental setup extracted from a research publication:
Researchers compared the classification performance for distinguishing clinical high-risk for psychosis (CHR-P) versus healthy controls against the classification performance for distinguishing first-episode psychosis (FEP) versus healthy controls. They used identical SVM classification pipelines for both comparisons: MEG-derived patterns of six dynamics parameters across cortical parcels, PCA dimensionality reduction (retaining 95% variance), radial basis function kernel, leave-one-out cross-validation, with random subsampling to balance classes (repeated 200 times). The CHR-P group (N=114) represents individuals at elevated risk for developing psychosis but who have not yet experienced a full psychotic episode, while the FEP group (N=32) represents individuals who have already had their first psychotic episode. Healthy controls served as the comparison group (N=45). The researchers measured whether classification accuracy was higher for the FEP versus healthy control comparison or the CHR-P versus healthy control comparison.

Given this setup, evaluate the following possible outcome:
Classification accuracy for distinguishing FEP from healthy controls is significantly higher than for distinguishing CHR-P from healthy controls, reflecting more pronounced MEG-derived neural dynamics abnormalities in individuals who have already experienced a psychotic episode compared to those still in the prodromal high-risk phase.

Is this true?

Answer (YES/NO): NO